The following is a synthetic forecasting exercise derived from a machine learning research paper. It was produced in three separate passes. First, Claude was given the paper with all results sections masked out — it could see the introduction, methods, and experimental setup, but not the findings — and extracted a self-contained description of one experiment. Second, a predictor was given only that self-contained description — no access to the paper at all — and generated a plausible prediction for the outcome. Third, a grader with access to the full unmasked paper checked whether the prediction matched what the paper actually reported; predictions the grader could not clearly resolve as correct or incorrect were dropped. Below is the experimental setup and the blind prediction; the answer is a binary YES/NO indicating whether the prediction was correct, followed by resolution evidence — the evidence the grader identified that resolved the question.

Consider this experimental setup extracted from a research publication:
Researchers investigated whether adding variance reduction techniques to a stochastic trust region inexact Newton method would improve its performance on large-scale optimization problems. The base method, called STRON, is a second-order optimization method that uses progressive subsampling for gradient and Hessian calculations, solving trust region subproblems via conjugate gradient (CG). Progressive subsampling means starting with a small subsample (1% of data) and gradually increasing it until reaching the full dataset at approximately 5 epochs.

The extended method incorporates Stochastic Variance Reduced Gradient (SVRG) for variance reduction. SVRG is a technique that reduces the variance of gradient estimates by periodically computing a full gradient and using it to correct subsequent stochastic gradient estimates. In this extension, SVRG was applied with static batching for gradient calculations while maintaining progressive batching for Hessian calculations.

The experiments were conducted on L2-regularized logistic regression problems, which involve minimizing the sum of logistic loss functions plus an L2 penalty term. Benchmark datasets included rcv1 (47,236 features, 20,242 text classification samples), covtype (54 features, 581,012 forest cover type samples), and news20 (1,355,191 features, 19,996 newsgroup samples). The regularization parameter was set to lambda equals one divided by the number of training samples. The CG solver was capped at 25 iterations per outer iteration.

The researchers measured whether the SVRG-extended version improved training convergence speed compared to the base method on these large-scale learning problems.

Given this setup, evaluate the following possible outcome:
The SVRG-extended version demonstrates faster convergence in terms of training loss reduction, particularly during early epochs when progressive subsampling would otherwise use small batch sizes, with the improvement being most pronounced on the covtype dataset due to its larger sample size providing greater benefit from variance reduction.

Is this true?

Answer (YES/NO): NO